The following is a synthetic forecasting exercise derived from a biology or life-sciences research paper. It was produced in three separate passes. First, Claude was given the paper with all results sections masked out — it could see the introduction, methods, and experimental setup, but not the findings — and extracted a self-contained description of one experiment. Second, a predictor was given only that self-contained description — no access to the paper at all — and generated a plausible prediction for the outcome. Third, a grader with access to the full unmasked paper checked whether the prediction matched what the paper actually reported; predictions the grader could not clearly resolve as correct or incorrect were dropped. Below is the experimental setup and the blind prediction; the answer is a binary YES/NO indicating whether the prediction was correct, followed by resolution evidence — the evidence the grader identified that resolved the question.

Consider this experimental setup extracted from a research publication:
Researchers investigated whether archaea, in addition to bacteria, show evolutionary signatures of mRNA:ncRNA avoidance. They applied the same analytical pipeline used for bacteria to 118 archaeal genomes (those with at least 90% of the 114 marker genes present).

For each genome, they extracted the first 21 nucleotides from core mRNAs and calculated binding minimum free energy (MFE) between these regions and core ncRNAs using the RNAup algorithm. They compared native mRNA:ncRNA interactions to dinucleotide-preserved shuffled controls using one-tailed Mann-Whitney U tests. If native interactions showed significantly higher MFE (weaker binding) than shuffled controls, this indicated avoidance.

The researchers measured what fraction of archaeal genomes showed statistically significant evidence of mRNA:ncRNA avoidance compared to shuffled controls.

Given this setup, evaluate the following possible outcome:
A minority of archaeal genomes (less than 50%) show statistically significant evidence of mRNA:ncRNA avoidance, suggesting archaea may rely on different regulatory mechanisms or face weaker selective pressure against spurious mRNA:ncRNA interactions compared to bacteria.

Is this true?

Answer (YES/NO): NO